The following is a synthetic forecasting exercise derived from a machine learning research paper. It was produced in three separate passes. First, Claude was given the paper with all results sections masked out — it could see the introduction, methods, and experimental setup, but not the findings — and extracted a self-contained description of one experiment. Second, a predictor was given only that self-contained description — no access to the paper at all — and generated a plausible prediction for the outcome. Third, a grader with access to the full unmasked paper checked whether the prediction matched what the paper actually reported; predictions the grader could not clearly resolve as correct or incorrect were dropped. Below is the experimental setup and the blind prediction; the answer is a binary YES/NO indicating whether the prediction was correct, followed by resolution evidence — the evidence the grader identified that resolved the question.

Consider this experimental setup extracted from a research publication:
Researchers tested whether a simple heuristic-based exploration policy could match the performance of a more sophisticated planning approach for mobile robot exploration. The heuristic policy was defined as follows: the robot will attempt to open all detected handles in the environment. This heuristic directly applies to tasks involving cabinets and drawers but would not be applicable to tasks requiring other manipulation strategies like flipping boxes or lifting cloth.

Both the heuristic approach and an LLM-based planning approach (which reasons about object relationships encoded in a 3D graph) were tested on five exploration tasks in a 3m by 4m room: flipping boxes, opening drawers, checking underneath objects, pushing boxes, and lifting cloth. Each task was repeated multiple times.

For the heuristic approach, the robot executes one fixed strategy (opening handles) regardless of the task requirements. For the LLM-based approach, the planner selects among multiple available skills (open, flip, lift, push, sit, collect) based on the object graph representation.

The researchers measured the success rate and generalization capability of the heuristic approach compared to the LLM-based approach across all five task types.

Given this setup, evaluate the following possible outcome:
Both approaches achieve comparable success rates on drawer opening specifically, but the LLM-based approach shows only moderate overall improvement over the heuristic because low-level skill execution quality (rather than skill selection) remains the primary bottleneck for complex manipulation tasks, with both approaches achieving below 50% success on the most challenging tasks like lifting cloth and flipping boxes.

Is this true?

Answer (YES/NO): NO